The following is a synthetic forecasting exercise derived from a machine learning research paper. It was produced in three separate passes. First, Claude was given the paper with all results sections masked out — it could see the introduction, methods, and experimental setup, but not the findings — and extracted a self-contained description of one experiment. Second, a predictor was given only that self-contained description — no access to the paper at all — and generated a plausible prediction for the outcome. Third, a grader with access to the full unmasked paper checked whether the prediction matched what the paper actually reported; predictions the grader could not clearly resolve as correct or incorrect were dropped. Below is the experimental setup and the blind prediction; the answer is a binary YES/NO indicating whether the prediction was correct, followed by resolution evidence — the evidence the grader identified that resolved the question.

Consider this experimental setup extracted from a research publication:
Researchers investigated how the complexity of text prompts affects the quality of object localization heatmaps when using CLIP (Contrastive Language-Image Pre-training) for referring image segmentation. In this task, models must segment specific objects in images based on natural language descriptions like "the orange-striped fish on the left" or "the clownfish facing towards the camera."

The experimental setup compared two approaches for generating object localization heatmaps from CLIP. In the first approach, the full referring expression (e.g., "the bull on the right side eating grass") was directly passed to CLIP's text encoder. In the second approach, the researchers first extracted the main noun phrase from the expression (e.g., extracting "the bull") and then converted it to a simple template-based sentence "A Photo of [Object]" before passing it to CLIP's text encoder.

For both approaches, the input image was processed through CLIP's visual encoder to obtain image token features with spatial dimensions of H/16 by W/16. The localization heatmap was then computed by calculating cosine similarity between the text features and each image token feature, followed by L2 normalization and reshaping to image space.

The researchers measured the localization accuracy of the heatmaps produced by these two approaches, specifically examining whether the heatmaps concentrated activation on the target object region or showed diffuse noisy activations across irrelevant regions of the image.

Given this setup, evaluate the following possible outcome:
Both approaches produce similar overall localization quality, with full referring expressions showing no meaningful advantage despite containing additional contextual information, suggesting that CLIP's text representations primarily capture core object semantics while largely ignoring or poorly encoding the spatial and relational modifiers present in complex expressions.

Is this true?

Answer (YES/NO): NO